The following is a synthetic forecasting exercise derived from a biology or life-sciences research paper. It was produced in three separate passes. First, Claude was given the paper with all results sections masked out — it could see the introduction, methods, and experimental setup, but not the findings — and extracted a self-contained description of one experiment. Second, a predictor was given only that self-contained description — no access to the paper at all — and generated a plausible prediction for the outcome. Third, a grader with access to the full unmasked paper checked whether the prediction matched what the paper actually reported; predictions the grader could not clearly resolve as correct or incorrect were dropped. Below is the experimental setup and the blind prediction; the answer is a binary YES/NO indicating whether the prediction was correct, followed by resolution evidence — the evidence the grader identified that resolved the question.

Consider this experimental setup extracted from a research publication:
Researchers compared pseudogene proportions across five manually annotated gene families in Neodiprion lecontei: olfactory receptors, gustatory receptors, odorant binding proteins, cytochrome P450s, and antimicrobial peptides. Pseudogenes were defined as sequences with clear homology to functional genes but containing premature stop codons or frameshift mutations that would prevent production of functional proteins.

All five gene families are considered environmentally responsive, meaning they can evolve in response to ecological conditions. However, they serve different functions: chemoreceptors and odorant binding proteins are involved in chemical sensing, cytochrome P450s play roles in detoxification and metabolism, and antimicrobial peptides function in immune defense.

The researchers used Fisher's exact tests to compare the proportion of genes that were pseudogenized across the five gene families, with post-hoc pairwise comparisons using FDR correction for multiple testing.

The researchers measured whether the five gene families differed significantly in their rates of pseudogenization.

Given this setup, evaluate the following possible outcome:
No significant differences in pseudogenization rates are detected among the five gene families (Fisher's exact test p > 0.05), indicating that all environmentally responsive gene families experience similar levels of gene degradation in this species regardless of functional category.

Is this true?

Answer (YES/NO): YES